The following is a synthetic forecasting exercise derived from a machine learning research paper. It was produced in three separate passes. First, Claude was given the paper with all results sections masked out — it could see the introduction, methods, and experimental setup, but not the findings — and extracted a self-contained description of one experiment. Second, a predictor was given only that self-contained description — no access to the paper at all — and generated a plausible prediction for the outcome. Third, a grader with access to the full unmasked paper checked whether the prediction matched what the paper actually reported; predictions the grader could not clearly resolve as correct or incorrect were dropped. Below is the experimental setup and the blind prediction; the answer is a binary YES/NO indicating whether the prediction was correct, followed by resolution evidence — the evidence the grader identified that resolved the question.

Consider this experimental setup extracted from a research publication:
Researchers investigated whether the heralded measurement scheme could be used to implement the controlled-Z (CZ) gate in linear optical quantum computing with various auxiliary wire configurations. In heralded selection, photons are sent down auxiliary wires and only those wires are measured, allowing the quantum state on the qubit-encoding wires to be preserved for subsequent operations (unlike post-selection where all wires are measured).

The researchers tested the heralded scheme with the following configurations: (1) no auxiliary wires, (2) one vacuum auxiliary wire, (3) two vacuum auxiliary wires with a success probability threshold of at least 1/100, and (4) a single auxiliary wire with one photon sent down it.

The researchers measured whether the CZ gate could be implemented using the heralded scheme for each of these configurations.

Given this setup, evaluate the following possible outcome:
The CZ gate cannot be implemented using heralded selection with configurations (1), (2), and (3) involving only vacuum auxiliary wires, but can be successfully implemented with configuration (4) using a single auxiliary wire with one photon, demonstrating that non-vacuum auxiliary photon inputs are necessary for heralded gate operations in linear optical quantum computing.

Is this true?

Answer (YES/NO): NO